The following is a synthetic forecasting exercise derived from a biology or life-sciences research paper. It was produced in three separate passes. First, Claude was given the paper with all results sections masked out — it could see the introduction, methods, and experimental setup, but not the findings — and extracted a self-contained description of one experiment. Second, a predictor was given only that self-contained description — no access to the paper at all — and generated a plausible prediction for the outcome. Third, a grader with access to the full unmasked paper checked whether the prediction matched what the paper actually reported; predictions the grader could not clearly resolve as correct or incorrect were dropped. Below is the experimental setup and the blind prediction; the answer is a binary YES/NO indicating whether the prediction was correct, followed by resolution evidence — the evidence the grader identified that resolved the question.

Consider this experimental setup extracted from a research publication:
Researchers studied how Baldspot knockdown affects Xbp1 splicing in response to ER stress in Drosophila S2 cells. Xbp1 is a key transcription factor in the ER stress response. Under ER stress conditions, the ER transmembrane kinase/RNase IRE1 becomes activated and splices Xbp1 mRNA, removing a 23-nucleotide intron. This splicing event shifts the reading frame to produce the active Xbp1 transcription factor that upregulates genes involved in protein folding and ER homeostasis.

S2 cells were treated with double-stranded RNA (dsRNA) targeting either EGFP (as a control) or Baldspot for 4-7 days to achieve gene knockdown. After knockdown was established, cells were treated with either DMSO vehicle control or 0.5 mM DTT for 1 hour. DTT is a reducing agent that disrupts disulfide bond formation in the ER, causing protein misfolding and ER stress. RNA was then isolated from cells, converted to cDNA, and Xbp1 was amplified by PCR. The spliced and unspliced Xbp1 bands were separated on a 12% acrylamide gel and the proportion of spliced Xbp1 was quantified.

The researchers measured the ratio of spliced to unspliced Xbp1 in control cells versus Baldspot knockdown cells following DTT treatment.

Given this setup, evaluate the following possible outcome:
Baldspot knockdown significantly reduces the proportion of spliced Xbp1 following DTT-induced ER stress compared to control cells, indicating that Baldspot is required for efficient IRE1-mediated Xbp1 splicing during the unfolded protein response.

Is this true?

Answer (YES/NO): YES